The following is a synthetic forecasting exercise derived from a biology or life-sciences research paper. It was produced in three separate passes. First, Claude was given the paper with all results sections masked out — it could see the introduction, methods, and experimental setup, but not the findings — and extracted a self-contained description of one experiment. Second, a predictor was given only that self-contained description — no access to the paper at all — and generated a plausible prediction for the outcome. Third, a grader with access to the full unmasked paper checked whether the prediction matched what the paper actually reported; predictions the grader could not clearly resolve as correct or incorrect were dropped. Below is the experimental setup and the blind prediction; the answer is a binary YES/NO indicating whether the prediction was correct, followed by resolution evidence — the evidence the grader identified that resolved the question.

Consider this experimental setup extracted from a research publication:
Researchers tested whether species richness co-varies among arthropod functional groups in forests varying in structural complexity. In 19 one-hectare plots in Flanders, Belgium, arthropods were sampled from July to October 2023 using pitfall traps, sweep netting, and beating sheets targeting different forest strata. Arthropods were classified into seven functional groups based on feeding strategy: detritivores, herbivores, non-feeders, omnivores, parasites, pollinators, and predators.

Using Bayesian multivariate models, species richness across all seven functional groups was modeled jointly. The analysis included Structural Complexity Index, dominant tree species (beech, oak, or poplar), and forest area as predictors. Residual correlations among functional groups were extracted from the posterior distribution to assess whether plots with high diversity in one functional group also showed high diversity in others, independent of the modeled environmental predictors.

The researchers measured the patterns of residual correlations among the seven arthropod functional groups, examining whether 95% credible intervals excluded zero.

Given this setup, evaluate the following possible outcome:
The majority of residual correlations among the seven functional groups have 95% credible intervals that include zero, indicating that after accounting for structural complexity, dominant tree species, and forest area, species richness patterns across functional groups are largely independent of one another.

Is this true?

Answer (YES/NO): YES